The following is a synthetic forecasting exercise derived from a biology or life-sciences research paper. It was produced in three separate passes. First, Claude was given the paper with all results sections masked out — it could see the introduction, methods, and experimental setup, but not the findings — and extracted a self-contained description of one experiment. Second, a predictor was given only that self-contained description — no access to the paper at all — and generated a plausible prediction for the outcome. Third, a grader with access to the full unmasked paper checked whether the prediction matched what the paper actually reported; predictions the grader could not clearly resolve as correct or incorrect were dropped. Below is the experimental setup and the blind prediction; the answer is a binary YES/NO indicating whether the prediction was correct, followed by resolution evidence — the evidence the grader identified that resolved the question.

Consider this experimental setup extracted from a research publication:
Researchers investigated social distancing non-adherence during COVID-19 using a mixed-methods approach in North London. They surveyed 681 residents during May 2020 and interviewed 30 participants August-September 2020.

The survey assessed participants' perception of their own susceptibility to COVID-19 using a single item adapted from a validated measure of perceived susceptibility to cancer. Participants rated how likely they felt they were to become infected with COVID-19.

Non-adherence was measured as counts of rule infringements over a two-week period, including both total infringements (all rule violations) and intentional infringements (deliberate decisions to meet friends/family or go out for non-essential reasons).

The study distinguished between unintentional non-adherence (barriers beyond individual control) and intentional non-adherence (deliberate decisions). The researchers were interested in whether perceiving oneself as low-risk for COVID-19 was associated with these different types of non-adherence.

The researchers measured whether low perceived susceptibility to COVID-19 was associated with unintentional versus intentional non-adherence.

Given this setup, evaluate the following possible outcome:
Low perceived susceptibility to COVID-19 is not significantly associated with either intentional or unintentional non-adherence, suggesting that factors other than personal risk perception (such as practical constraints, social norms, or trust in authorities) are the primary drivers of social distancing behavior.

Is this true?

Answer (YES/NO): YES